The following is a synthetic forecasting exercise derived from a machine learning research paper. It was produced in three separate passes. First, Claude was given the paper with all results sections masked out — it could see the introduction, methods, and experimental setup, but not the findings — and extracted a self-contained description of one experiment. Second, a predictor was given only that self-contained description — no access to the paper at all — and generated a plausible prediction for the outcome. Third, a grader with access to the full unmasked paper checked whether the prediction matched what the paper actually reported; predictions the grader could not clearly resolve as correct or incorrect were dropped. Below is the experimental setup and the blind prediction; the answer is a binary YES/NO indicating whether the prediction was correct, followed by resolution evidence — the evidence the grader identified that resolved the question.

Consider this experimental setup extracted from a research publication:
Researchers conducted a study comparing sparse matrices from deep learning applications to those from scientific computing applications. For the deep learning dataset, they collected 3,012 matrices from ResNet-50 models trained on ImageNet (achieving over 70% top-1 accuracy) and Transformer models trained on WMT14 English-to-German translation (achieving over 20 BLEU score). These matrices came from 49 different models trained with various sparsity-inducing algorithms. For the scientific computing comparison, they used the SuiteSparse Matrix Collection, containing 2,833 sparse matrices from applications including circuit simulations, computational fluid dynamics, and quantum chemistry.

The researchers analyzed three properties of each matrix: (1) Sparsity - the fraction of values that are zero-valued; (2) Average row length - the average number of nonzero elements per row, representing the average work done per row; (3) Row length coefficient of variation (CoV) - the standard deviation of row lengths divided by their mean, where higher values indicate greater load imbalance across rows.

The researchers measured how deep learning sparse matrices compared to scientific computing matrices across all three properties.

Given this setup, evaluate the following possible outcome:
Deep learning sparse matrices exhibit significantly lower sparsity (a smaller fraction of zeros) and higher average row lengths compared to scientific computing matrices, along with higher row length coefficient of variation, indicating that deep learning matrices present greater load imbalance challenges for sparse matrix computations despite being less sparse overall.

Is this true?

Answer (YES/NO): NO